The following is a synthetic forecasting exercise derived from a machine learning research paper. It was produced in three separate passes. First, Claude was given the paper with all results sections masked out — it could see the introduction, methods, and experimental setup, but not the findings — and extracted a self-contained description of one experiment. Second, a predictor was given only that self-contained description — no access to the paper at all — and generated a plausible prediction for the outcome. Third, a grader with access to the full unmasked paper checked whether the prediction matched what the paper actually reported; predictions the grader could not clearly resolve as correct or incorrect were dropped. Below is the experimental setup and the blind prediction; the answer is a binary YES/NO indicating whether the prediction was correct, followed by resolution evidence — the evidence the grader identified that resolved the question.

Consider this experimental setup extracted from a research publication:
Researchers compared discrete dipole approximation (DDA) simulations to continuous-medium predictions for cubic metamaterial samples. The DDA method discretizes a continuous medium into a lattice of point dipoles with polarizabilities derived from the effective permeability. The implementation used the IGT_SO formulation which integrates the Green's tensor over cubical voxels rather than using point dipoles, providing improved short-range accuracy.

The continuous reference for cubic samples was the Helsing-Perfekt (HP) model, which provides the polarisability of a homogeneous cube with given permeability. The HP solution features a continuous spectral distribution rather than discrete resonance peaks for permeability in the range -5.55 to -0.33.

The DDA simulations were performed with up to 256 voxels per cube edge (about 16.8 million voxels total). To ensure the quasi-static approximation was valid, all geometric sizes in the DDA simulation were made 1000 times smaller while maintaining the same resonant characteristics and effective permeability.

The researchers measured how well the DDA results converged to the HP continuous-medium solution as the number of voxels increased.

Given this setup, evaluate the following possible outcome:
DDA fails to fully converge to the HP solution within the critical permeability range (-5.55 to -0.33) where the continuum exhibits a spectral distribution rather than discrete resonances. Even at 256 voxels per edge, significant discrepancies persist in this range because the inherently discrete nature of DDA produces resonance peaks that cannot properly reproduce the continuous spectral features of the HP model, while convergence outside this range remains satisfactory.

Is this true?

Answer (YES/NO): NO